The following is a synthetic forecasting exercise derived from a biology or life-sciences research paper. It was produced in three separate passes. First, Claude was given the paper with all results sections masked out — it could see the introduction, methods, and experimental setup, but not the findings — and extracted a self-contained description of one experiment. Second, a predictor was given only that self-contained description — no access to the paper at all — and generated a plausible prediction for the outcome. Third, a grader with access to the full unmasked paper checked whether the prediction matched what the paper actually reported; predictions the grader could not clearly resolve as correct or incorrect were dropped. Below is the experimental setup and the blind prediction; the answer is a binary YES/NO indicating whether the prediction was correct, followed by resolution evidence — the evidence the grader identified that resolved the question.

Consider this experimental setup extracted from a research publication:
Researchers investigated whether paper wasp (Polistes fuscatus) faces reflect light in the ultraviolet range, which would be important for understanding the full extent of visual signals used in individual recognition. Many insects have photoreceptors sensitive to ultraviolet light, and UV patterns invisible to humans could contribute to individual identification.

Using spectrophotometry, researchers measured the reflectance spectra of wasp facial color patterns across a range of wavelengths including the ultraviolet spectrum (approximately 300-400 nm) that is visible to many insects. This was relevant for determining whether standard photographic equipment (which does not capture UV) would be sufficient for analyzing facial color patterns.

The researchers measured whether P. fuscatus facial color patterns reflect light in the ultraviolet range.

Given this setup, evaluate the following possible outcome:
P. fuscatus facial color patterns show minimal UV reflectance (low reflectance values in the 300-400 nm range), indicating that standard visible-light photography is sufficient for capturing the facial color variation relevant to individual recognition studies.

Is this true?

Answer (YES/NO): YES